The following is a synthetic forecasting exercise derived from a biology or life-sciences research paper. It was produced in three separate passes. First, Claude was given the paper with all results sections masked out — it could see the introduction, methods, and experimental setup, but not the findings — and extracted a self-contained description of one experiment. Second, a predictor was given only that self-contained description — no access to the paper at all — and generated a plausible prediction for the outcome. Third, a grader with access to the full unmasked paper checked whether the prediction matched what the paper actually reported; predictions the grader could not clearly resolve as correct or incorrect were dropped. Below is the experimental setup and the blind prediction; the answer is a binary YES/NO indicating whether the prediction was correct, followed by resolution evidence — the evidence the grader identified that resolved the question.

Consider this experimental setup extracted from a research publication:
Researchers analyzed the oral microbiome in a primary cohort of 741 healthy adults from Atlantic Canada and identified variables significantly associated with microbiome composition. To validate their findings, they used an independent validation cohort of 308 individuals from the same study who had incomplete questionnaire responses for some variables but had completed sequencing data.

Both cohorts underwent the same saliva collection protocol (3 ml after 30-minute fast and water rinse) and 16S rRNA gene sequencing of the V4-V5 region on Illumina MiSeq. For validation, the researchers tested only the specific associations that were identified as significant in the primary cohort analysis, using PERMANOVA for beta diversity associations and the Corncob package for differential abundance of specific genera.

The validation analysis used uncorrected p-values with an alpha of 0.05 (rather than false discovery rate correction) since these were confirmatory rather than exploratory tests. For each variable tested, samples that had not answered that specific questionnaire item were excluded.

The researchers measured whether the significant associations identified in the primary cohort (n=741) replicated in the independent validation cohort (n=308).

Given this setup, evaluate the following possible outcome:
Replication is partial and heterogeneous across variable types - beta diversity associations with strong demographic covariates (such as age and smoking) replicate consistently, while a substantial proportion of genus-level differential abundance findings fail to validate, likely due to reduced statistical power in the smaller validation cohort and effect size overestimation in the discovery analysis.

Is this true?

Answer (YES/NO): YES